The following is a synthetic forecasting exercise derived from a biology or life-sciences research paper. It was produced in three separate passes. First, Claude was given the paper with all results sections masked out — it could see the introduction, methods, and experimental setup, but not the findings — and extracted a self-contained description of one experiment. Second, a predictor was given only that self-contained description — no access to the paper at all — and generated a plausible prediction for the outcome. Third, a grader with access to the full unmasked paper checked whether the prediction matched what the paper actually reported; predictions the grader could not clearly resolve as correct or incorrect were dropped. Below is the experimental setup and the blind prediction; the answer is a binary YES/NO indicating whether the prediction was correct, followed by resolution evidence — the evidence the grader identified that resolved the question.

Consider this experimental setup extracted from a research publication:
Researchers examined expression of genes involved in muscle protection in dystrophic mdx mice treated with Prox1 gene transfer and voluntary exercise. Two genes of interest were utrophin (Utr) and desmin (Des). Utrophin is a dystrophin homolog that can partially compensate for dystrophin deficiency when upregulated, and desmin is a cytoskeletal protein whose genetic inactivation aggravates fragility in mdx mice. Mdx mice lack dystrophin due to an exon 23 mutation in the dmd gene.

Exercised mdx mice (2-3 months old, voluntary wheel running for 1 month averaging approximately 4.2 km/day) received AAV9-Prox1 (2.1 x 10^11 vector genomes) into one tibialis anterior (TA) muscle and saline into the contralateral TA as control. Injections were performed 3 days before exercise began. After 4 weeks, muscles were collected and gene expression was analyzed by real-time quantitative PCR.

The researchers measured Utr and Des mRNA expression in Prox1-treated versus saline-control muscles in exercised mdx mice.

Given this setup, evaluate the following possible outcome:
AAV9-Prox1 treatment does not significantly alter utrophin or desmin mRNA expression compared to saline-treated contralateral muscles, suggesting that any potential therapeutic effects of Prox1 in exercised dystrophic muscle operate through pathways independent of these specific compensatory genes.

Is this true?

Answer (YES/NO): YES